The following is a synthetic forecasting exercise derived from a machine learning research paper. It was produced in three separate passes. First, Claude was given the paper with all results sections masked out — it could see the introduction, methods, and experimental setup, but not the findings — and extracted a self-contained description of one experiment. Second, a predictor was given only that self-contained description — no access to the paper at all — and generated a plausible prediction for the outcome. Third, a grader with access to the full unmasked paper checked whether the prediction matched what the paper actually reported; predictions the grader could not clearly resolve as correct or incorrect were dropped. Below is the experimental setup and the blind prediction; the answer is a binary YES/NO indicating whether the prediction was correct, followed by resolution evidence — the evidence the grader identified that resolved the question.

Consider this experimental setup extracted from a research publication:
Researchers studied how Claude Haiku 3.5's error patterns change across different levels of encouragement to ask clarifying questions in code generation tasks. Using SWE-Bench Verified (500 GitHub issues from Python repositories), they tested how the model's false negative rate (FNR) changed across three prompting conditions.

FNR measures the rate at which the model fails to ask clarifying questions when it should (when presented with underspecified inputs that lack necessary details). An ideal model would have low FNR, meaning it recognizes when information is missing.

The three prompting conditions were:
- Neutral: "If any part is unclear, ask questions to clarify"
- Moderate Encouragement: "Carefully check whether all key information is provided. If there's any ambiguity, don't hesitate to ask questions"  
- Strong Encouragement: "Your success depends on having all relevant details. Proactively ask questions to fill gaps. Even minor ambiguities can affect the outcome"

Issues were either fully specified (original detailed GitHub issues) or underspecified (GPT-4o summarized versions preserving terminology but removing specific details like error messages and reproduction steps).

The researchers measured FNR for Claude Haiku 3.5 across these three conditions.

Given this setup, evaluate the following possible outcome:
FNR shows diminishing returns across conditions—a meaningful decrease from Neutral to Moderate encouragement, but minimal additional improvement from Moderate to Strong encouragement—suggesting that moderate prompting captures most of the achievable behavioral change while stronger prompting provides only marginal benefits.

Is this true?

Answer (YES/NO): NO